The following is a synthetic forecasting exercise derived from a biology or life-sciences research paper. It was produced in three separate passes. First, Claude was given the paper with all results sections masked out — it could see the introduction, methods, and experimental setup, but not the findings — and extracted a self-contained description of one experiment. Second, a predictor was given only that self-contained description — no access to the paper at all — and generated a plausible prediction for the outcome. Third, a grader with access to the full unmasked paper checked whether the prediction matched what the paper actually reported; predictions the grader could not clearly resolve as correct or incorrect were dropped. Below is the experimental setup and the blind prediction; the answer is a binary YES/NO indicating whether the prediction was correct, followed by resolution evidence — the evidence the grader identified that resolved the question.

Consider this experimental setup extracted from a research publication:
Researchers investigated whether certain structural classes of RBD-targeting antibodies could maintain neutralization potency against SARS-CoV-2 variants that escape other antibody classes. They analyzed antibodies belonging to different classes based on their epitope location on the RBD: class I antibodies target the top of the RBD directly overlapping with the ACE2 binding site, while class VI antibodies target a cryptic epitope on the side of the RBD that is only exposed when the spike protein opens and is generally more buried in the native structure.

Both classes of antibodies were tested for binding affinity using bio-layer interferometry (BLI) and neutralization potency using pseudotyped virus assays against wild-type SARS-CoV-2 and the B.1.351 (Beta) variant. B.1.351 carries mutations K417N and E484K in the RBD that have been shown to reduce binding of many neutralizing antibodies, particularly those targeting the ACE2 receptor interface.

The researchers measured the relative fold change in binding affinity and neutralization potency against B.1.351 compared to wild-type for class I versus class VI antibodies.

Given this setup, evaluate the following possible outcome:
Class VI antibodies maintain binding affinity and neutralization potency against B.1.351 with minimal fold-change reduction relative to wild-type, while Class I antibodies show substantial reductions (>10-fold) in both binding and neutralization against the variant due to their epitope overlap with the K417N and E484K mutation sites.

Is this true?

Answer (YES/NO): NO